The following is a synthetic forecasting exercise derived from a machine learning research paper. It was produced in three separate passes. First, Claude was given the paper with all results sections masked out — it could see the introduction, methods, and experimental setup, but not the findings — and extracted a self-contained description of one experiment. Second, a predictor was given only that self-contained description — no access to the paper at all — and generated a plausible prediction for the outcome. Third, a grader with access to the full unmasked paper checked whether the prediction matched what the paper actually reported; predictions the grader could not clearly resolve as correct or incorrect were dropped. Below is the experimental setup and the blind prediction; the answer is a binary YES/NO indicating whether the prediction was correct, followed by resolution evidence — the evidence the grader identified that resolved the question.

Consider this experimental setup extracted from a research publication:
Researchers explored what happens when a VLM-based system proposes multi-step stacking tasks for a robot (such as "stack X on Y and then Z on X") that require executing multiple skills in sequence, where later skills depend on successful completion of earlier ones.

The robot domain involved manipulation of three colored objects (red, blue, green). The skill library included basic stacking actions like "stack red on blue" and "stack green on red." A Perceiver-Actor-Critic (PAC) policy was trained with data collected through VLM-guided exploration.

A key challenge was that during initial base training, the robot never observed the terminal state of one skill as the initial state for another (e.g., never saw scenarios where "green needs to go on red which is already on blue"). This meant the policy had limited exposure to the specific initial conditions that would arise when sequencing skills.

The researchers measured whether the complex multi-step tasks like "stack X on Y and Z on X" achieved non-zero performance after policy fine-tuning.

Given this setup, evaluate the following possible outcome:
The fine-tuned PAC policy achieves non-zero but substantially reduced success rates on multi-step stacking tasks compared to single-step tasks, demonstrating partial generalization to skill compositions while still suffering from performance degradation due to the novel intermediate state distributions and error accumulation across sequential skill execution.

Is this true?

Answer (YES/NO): NO